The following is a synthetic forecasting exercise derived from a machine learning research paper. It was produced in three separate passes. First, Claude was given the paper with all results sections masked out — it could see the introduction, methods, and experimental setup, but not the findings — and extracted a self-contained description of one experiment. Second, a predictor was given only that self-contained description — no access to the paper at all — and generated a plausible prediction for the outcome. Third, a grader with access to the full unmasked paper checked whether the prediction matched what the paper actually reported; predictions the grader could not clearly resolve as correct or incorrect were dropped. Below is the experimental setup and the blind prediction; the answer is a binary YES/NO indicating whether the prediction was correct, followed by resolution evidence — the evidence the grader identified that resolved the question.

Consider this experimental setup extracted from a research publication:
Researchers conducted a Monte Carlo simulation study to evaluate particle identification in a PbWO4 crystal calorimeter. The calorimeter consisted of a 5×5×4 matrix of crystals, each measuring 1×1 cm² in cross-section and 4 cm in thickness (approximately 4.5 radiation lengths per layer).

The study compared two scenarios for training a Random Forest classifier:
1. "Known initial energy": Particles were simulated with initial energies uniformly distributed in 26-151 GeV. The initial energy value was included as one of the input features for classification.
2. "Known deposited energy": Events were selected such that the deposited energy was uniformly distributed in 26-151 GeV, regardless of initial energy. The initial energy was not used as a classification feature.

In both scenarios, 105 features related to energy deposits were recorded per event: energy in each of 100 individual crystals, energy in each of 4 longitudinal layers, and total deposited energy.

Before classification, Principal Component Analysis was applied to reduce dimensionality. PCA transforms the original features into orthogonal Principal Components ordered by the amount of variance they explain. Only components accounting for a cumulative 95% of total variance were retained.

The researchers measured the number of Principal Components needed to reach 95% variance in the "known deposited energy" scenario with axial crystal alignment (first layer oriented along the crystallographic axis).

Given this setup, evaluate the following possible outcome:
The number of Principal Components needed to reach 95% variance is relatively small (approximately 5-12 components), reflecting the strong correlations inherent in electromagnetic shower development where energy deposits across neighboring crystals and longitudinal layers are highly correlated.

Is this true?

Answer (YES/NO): NO